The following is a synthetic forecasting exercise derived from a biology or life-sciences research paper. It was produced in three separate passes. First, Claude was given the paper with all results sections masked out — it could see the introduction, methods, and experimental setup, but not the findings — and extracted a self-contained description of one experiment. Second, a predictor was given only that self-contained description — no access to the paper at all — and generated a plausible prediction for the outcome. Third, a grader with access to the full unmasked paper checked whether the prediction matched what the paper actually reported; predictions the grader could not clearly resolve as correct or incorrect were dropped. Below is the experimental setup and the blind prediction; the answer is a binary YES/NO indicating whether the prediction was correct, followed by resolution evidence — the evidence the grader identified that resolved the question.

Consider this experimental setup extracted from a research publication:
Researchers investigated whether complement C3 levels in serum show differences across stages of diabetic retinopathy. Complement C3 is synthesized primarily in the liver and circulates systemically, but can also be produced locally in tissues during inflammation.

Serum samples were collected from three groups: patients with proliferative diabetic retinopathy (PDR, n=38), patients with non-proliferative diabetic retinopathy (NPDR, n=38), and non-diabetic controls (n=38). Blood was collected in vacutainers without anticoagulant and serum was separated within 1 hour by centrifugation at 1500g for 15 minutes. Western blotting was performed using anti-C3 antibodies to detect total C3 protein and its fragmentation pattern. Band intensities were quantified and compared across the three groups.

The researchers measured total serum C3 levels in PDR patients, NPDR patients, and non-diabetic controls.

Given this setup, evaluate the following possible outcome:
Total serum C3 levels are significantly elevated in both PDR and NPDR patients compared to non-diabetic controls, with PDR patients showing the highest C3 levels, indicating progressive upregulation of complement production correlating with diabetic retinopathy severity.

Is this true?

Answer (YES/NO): NO